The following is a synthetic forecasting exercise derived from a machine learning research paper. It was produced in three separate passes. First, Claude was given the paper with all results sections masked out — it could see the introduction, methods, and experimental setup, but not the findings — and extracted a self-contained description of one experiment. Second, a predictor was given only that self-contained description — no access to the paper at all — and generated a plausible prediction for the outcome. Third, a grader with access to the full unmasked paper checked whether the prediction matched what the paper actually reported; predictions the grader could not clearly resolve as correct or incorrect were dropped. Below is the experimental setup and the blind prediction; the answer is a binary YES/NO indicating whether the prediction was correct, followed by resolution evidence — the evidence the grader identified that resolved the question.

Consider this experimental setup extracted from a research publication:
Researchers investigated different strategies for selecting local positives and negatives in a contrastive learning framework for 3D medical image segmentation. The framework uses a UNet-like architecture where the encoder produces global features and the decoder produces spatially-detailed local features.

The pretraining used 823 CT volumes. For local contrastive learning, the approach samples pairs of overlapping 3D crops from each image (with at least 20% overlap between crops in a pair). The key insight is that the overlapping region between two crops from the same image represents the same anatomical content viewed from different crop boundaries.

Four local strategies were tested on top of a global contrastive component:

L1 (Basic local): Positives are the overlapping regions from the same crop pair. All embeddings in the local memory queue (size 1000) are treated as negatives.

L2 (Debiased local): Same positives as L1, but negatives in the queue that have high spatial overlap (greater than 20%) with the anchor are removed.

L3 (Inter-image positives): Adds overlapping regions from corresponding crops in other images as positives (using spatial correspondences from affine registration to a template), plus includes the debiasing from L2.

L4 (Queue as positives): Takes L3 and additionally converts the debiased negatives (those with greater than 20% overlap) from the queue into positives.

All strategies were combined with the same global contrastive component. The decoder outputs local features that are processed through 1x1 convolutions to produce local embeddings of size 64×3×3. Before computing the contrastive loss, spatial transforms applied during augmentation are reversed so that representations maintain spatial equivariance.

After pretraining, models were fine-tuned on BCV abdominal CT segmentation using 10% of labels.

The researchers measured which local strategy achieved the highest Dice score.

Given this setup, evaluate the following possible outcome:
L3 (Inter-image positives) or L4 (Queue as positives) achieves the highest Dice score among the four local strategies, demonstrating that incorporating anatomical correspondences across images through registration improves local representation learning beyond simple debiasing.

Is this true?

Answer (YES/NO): NO